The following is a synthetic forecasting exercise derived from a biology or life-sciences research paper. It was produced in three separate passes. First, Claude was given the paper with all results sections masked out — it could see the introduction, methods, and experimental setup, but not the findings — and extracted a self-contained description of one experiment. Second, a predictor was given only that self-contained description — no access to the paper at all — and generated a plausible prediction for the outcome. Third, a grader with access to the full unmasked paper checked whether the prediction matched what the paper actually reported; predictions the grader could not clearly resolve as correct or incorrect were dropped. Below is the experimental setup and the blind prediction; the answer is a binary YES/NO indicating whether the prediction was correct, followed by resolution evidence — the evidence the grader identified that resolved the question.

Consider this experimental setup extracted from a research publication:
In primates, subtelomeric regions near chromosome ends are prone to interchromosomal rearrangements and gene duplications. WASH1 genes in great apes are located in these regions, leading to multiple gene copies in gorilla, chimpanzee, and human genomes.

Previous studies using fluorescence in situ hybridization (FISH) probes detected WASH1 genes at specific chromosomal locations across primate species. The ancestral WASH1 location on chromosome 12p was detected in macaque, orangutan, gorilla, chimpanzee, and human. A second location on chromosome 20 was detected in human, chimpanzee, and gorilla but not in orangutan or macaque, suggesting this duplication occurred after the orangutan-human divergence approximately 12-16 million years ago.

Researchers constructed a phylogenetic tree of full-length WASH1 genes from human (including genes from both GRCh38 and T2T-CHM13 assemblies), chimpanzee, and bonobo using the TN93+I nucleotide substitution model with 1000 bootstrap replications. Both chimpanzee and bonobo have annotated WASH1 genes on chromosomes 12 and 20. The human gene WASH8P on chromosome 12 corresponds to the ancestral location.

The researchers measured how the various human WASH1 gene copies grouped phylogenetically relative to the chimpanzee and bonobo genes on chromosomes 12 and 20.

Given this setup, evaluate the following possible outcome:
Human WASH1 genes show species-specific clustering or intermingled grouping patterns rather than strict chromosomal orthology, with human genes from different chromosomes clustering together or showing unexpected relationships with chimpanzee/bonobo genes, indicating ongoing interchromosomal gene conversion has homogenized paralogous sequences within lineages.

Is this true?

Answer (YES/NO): NO